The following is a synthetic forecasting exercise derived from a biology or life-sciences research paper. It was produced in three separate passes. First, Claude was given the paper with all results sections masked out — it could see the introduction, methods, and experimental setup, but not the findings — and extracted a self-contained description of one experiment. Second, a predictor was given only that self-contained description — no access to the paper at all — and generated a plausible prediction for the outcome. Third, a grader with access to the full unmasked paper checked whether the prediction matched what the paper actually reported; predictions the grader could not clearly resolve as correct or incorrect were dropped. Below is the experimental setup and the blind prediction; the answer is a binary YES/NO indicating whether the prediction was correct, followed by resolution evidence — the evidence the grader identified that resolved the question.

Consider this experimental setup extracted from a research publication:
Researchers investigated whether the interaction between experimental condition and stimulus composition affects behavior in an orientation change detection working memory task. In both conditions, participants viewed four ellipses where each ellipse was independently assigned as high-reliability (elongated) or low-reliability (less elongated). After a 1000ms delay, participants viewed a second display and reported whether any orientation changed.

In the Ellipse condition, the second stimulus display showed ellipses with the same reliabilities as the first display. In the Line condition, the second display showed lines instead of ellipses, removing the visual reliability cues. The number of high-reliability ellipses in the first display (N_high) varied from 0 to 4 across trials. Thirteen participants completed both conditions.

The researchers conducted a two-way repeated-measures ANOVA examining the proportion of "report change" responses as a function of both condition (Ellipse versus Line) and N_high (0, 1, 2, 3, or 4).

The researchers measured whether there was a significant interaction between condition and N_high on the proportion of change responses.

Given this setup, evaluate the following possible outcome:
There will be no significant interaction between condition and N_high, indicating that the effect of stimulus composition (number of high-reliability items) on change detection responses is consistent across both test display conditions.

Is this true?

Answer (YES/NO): NO